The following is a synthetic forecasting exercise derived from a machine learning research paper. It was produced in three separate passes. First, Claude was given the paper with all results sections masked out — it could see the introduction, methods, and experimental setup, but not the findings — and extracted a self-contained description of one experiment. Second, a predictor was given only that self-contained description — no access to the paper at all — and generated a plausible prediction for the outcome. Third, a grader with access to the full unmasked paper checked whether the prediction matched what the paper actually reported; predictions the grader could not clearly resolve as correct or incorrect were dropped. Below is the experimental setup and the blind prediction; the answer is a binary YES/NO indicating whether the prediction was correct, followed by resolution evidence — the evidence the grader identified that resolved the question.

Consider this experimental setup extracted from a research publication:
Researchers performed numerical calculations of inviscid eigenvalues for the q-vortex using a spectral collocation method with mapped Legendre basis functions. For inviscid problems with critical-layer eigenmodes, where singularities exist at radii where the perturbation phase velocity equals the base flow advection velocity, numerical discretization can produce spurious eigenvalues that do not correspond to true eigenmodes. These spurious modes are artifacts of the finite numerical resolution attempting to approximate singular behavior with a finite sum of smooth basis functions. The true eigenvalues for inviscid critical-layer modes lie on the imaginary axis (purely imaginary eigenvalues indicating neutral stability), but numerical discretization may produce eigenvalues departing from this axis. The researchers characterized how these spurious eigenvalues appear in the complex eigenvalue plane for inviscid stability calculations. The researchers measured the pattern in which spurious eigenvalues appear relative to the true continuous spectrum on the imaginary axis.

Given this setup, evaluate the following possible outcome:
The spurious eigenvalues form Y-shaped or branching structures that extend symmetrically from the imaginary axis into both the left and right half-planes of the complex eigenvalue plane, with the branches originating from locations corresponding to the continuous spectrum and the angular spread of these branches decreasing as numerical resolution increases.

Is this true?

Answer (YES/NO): NO